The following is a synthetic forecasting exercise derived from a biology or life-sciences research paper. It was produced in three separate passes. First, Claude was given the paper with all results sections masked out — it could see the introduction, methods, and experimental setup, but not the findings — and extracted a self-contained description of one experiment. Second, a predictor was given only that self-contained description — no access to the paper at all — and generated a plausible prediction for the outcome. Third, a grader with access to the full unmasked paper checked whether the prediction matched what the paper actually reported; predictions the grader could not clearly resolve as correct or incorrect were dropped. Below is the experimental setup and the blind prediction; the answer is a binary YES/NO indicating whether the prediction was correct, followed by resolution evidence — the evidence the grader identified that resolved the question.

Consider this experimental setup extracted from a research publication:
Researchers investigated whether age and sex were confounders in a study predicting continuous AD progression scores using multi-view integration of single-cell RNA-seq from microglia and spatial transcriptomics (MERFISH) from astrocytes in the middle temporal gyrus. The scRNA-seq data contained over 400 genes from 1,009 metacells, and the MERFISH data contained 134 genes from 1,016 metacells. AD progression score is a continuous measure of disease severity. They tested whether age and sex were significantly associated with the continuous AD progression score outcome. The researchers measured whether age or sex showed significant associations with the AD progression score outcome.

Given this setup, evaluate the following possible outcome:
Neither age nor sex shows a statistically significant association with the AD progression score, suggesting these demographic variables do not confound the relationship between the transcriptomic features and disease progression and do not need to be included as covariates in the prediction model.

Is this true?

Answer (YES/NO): YES